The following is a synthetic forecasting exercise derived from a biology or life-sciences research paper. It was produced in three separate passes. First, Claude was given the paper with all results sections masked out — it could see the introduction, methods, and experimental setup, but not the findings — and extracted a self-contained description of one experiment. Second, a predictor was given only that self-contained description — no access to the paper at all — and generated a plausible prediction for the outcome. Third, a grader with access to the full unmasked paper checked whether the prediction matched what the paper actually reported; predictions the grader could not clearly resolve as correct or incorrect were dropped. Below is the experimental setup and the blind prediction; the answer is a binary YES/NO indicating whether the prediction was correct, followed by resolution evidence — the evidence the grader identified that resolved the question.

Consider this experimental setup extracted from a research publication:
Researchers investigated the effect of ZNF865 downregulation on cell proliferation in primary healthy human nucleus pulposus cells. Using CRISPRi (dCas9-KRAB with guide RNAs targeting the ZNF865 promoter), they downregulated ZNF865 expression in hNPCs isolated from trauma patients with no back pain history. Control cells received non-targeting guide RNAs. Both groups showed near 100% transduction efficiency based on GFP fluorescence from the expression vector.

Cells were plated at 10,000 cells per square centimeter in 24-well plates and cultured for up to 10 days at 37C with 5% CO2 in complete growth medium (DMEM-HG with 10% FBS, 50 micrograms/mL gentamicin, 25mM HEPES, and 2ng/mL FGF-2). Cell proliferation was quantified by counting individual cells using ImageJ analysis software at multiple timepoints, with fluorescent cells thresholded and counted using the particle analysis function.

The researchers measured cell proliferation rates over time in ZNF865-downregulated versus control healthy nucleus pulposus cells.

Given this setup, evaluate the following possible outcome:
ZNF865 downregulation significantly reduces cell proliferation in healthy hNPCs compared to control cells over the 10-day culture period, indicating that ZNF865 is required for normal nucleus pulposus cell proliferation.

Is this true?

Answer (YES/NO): YES